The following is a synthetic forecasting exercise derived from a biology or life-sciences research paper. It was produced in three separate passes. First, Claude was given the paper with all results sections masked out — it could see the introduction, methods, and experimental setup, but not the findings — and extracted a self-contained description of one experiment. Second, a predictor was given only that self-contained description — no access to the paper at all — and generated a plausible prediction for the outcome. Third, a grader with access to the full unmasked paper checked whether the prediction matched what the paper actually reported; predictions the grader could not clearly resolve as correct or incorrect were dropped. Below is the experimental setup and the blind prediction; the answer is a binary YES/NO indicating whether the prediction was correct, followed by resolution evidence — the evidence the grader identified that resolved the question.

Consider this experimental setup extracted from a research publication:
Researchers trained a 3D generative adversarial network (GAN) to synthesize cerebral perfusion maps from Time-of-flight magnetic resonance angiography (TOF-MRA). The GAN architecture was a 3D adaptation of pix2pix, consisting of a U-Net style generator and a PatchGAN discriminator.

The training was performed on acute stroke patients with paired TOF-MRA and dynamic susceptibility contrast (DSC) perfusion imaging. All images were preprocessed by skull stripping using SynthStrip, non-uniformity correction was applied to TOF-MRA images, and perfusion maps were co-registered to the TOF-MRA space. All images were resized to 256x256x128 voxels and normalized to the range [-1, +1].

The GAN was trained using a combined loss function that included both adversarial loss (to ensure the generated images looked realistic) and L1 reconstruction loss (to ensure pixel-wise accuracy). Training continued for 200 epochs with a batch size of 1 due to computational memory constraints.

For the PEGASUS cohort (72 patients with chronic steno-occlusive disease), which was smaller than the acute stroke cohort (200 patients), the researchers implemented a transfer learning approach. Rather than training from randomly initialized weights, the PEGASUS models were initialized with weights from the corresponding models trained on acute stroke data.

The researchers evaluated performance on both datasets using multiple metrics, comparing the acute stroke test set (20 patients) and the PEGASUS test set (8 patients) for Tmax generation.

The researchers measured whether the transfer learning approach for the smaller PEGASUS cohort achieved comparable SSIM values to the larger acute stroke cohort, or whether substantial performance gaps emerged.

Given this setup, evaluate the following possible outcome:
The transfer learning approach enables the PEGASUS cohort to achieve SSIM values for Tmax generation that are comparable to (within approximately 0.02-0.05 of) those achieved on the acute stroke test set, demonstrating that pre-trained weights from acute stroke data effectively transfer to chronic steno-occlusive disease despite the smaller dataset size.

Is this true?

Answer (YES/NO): YES